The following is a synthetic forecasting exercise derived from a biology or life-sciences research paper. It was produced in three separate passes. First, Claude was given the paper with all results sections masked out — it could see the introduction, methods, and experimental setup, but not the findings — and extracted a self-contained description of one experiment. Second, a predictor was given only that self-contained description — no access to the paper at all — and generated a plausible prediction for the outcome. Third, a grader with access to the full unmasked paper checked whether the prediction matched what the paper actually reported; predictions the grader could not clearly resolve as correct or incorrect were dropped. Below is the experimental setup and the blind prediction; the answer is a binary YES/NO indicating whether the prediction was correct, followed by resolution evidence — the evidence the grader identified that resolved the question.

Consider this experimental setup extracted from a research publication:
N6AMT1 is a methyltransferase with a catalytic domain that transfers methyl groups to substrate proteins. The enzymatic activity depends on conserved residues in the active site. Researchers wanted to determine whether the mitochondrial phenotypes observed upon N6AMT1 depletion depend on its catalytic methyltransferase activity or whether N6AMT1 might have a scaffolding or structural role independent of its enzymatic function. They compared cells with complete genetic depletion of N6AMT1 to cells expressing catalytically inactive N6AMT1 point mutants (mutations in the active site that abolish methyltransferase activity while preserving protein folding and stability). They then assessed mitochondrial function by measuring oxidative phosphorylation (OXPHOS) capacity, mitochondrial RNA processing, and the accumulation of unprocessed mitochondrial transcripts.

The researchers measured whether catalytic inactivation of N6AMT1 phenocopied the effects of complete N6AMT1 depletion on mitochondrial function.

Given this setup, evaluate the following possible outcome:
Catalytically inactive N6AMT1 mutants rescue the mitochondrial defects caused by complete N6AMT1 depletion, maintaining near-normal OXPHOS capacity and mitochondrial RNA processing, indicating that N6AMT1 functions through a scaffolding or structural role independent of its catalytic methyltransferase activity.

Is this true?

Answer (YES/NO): NO